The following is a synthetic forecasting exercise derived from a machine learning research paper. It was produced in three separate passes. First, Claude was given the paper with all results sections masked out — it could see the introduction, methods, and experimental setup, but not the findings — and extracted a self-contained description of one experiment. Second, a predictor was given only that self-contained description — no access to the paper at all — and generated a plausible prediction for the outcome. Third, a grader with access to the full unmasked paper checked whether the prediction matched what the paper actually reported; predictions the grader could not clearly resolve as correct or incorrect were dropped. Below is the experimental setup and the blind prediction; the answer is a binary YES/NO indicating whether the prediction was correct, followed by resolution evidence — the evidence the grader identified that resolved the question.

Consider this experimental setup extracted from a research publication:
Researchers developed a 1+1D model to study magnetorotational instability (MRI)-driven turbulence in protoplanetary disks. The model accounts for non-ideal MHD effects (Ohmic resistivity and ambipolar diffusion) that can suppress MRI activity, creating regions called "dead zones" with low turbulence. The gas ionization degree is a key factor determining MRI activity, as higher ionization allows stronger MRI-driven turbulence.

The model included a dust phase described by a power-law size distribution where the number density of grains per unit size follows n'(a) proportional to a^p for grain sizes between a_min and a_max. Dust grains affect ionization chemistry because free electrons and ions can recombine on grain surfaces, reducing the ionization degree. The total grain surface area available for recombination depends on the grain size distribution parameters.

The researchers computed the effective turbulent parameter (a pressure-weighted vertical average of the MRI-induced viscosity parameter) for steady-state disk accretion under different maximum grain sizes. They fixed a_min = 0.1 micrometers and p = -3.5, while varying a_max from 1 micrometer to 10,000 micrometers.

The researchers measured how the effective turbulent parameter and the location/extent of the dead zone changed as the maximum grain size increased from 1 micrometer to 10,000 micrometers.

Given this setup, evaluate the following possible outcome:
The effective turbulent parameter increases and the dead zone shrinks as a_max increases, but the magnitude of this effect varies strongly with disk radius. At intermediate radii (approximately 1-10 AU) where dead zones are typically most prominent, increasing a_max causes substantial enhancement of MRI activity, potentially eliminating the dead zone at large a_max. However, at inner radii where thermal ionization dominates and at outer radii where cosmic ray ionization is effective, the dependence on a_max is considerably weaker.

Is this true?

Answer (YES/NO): NO